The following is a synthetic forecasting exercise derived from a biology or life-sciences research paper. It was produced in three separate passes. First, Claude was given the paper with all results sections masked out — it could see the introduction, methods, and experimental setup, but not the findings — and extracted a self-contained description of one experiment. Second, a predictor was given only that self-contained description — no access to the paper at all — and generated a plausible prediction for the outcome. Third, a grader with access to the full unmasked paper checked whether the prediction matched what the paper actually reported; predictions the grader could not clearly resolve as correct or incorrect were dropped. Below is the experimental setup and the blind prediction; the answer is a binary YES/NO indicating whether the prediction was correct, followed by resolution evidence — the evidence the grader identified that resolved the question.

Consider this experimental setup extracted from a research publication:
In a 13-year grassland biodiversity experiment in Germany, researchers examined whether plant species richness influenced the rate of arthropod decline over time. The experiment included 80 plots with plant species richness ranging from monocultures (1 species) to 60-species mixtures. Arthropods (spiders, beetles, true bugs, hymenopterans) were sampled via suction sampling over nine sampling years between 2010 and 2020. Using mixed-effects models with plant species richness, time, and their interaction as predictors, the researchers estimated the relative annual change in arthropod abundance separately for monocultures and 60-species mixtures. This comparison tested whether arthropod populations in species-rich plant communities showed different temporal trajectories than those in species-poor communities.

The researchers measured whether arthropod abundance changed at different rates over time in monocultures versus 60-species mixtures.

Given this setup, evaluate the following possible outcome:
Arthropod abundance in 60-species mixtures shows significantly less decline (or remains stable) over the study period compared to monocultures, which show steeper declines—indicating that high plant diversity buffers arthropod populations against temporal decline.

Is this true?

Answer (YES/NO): NO